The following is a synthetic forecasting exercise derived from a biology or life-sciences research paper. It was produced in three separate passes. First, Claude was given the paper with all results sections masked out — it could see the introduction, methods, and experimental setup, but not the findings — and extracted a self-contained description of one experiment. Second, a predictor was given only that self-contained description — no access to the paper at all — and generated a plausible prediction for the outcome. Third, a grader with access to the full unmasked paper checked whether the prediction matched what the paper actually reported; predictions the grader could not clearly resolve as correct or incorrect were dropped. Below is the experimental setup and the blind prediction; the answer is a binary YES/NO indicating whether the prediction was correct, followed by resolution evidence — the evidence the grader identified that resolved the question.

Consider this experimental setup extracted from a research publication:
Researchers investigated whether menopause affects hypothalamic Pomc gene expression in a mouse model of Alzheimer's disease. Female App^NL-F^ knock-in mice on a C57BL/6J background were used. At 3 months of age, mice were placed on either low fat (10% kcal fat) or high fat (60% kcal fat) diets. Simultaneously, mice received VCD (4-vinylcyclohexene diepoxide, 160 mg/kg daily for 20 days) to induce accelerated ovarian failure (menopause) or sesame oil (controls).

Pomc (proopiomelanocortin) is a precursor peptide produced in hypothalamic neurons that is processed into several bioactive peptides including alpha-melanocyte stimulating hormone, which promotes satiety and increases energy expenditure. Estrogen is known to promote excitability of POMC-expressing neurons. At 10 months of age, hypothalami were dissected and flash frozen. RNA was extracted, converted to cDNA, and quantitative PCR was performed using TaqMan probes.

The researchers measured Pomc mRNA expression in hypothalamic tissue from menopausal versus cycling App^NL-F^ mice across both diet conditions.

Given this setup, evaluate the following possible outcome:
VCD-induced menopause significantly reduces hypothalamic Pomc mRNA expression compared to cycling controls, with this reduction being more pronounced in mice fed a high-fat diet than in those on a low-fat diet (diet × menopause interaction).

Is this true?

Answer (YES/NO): NO